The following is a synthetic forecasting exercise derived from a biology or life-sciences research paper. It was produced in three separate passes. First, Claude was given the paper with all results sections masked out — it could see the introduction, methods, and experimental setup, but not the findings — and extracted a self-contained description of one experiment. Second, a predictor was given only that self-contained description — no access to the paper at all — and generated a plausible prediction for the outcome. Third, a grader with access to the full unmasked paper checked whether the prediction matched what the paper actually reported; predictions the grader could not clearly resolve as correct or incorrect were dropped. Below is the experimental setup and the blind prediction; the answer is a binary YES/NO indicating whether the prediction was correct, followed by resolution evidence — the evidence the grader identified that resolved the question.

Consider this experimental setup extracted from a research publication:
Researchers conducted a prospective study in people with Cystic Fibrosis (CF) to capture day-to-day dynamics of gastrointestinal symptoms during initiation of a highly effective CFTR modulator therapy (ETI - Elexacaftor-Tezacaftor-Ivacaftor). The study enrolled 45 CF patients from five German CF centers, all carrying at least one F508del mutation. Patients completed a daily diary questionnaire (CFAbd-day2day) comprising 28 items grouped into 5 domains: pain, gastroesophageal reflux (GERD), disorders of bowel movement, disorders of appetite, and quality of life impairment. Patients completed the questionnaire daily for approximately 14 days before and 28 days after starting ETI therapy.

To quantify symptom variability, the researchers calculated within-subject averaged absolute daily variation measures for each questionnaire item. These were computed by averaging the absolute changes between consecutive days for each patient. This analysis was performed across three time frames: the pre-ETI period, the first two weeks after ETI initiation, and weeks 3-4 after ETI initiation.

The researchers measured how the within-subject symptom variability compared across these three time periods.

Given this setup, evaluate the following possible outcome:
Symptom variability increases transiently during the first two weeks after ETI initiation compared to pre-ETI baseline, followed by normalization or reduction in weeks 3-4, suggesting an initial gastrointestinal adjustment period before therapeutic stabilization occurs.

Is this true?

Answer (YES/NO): YES